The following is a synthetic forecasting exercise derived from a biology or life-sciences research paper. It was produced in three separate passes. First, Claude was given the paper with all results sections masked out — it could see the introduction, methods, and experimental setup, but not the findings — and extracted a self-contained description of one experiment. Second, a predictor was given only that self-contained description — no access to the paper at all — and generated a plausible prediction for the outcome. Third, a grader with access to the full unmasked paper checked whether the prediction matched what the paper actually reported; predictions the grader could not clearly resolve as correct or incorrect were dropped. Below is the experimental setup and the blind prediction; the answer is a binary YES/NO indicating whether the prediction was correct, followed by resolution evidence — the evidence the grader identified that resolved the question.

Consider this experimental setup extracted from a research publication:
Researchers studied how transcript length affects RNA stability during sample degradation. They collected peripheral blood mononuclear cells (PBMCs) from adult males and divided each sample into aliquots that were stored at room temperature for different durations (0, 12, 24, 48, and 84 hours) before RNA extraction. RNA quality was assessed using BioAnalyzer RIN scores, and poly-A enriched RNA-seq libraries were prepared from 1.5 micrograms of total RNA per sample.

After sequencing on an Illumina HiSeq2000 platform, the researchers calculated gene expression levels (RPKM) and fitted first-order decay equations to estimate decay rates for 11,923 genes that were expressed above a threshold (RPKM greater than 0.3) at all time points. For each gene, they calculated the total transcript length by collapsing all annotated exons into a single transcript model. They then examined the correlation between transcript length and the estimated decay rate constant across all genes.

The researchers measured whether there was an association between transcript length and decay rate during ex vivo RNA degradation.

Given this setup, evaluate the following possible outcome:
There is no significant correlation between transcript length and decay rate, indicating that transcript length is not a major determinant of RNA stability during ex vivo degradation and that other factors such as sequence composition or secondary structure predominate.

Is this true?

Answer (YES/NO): YES